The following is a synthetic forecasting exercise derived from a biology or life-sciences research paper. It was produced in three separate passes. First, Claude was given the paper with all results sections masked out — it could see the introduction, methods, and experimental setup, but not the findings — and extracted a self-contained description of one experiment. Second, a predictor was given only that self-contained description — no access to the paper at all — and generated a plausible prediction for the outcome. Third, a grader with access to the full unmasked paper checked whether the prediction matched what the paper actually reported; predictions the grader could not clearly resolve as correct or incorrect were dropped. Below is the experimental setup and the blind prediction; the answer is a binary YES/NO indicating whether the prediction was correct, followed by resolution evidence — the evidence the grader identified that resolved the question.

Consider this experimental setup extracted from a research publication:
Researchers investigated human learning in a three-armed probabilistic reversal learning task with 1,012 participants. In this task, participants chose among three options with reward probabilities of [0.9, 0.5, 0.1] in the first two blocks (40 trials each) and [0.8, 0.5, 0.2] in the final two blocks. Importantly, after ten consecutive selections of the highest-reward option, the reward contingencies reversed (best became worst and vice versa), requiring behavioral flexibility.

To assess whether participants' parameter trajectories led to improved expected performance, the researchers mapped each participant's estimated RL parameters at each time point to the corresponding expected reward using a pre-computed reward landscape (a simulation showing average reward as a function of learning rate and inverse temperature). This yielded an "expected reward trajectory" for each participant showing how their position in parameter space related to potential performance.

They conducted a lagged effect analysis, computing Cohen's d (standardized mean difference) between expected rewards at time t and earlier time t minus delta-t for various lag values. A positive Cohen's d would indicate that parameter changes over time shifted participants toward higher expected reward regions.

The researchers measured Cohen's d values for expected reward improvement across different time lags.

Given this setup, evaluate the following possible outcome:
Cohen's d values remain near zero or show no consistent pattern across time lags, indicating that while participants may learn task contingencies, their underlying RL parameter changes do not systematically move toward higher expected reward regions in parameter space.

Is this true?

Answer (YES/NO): NO